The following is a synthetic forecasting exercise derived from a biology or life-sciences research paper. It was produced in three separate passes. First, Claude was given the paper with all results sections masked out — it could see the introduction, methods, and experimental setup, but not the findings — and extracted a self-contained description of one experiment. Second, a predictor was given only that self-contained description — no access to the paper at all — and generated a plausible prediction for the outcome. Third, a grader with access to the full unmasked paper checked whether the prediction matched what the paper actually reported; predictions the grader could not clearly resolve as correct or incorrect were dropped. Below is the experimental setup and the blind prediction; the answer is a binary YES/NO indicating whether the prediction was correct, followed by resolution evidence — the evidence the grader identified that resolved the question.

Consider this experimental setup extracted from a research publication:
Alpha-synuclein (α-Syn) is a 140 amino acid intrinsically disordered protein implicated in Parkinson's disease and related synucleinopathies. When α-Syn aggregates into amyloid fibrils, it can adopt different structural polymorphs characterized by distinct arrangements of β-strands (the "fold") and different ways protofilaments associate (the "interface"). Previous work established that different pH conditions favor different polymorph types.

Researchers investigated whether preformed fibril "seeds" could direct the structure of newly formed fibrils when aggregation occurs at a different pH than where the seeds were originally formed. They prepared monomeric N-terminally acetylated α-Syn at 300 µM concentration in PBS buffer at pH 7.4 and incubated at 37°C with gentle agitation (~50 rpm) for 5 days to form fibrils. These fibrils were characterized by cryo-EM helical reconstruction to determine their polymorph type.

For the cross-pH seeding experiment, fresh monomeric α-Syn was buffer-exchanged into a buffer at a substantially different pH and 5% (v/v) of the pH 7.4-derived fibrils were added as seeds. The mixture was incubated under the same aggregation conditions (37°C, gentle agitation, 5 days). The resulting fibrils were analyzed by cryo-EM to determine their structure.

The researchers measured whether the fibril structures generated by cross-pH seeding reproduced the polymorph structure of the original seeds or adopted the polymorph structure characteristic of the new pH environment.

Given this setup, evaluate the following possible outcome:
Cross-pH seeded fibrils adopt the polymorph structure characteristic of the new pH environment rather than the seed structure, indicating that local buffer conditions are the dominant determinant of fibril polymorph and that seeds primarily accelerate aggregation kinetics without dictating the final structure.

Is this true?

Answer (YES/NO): YES